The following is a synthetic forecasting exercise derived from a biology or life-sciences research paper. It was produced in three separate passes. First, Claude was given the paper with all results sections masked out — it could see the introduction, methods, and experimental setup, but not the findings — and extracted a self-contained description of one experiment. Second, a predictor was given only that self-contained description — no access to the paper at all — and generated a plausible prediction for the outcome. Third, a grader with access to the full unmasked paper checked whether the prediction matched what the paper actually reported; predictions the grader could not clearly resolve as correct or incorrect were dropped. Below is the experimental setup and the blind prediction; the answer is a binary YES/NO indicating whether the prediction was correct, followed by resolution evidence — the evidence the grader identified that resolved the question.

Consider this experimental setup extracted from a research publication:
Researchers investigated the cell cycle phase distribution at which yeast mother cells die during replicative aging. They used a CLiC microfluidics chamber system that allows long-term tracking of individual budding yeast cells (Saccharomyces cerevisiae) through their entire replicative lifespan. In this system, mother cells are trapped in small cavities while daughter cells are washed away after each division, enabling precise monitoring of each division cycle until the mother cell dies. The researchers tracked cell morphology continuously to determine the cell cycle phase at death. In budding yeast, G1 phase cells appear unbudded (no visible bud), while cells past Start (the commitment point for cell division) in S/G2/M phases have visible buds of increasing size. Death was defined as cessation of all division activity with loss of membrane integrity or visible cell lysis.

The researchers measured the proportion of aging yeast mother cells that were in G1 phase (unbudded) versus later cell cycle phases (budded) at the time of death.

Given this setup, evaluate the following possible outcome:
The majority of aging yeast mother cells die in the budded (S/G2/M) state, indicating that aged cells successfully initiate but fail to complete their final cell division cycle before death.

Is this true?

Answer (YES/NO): NO